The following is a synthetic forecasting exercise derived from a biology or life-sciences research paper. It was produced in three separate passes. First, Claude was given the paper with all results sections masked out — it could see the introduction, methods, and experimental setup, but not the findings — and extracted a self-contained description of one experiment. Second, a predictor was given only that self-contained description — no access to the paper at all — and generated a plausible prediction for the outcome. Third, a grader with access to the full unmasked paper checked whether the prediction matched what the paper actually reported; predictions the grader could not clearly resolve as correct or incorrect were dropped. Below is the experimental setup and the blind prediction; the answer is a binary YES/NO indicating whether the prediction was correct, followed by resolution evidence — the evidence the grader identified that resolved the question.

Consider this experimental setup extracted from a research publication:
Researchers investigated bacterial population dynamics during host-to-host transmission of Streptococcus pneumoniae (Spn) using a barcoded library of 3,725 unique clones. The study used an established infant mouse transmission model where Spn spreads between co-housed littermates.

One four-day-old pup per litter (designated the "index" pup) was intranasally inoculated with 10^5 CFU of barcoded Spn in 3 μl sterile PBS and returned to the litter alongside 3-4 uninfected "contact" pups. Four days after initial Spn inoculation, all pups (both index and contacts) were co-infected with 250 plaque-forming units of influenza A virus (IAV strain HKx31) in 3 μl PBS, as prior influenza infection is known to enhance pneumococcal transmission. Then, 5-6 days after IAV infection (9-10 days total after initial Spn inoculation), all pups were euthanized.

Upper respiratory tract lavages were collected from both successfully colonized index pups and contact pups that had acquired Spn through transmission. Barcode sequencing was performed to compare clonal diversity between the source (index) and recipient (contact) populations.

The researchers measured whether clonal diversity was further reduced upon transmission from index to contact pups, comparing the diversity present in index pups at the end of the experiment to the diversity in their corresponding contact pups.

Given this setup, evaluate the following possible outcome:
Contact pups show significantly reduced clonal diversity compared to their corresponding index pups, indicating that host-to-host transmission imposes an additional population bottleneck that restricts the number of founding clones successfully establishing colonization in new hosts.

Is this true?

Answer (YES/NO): YES